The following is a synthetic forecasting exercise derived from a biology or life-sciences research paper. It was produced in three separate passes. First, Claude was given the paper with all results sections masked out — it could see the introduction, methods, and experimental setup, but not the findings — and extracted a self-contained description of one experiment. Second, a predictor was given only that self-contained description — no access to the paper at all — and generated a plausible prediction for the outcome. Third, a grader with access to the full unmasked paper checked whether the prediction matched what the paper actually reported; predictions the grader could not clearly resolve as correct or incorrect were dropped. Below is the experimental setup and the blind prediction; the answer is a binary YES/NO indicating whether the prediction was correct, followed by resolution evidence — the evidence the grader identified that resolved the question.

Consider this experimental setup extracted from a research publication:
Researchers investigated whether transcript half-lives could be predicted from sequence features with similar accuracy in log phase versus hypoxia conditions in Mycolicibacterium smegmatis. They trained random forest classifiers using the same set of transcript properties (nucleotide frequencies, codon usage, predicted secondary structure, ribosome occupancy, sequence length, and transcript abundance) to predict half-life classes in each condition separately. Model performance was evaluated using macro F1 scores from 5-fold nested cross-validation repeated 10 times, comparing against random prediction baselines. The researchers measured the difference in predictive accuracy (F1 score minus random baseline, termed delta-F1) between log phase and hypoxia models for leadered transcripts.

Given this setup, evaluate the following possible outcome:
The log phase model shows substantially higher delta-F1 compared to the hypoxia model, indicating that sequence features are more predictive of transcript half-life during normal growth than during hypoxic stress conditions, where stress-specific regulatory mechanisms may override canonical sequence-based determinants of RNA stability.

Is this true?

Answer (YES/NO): NO